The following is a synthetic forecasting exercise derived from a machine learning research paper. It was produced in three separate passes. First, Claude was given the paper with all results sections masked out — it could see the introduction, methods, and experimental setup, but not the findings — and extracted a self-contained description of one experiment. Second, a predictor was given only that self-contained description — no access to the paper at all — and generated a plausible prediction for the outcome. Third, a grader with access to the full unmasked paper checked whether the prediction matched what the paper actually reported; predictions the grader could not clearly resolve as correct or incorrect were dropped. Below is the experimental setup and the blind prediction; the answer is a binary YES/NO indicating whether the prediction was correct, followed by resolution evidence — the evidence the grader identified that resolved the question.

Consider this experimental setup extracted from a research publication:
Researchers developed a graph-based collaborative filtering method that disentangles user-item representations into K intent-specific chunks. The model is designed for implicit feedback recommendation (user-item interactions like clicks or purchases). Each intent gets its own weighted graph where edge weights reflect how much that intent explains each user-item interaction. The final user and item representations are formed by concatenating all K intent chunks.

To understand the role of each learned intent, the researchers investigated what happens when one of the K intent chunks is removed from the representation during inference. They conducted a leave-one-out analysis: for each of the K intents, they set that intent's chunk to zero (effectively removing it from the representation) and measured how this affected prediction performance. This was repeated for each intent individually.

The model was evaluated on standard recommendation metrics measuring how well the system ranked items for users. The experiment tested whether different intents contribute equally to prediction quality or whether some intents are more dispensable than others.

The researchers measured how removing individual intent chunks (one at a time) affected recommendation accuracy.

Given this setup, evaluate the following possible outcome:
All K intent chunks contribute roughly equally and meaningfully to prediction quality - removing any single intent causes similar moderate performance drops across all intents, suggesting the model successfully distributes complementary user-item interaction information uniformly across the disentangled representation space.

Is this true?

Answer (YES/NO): NO